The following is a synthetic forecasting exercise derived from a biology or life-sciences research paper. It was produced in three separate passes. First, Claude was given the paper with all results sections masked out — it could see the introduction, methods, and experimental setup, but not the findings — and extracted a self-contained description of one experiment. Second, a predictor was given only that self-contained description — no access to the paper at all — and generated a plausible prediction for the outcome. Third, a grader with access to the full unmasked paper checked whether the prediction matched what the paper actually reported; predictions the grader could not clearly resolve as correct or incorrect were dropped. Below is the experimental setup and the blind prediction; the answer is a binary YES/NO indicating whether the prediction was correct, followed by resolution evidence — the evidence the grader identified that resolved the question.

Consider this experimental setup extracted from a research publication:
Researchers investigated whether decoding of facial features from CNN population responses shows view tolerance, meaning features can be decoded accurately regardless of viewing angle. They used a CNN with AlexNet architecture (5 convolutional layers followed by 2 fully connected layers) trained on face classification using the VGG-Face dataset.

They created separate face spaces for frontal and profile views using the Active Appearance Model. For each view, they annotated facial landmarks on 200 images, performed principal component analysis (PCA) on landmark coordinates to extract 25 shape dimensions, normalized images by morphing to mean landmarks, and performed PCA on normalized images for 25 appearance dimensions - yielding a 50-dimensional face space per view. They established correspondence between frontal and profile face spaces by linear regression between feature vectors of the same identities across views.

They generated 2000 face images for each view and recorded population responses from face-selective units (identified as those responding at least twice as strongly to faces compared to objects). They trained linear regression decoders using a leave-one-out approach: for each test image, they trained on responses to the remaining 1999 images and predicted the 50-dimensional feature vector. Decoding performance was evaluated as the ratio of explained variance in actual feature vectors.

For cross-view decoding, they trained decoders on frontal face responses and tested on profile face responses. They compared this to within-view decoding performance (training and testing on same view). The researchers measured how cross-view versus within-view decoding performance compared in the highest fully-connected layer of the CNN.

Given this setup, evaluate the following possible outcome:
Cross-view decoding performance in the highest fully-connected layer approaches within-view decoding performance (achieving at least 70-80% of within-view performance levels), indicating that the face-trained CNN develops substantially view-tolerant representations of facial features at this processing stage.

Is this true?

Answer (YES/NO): YES